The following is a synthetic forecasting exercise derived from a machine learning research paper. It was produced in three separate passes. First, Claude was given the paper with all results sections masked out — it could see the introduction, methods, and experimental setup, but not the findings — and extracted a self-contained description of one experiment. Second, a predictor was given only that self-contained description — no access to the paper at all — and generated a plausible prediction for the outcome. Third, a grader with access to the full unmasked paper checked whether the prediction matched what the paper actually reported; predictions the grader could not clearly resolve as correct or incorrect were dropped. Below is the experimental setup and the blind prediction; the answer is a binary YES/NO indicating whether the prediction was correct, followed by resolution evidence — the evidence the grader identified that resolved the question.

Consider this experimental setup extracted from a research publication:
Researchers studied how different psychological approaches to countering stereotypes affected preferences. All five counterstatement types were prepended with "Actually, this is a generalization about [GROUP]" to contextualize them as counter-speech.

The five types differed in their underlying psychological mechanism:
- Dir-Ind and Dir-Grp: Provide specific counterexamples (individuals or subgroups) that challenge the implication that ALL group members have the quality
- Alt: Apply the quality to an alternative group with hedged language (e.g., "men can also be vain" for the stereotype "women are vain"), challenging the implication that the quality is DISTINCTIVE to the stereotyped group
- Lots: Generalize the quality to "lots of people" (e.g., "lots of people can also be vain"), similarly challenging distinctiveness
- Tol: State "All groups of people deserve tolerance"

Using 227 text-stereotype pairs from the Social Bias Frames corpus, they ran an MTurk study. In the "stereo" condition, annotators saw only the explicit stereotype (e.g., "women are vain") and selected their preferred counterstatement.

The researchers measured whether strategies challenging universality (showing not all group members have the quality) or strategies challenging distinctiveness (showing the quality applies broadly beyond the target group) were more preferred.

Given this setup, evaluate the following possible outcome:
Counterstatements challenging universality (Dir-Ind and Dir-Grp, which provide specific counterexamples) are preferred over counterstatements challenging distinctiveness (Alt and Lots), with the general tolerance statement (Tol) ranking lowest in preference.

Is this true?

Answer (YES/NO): NO